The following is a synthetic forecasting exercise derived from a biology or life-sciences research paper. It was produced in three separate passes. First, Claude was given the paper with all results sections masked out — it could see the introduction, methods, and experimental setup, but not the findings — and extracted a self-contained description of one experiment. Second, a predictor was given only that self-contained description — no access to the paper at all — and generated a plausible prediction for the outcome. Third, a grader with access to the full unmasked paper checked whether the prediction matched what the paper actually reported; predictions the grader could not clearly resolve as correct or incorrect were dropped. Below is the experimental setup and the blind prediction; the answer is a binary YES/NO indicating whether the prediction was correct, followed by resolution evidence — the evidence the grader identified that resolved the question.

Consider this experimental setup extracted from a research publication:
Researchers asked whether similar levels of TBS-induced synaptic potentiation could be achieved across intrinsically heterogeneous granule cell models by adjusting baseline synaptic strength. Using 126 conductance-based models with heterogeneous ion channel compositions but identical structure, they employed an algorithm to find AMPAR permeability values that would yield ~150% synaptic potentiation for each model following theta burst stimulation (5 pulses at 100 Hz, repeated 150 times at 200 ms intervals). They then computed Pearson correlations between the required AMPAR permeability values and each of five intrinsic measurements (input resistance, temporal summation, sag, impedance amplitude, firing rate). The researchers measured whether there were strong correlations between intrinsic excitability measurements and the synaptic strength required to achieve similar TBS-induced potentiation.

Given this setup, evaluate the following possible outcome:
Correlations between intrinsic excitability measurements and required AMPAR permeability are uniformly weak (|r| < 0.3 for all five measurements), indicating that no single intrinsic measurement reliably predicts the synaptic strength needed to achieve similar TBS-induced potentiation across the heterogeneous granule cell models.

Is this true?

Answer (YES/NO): YES